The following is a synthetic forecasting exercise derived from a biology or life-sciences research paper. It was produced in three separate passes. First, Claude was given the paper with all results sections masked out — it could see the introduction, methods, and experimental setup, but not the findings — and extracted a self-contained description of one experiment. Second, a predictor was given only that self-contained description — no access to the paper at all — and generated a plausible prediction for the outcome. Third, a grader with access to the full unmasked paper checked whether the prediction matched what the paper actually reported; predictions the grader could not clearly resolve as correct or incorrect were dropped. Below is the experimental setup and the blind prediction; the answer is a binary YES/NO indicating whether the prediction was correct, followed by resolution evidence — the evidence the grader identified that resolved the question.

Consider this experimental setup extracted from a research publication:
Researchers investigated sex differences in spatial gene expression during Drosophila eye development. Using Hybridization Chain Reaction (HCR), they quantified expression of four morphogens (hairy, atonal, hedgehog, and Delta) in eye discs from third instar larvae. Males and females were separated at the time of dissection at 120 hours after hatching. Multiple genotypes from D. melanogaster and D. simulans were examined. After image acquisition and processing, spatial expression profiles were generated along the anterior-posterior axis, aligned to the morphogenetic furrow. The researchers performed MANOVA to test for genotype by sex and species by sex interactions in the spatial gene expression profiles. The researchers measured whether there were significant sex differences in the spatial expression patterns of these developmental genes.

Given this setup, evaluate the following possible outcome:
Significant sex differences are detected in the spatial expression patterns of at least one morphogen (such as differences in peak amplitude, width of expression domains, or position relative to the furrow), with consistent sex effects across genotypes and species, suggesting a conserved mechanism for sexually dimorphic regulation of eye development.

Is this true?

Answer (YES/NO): NO